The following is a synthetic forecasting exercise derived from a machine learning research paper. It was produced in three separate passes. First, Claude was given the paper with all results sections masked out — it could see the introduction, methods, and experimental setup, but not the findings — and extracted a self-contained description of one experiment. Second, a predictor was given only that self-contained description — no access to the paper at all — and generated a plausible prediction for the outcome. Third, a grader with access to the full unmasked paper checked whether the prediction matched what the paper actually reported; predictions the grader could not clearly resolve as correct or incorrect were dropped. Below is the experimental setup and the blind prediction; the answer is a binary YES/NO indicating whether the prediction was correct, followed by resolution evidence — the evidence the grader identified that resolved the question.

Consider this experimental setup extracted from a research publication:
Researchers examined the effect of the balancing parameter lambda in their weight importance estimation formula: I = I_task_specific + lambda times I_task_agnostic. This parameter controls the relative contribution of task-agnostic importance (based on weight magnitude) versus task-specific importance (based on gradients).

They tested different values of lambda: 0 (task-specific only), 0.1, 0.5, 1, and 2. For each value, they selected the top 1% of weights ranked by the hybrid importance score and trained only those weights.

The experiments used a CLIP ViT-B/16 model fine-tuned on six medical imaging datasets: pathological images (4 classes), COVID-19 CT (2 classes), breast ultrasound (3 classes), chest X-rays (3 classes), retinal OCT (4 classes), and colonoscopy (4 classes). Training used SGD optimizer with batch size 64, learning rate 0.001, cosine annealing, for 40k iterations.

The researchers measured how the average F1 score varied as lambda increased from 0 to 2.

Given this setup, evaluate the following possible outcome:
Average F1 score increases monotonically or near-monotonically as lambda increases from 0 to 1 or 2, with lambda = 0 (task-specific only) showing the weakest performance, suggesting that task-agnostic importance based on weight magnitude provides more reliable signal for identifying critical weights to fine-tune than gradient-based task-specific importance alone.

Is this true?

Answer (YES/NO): NO